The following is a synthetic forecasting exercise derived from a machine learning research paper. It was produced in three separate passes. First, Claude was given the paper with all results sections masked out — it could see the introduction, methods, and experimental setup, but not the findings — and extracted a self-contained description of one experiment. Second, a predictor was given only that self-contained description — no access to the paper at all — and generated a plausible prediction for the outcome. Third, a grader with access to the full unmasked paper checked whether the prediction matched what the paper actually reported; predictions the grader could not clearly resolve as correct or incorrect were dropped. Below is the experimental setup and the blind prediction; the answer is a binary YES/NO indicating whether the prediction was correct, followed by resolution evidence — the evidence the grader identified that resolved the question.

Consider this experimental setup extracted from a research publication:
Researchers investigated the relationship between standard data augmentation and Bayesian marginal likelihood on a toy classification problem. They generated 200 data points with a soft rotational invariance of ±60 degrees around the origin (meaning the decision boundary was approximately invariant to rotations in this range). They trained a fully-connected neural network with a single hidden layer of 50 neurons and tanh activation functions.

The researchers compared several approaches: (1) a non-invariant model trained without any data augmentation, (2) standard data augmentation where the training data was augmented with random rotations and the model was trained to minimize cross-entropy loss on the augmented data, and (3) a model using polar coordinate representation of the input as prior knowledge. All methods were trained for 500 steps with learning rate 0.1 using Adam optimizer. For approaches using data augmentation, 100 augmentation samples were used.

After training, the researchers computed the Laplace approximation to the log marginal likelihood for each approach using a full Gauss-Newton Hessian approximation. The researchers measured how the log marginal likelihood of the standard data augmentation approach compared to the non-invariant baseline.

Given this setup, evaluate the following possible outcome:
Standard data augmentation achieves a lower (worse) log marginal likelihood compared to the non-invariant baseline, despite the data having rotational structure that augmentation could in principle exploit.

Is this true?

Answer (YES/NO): YES